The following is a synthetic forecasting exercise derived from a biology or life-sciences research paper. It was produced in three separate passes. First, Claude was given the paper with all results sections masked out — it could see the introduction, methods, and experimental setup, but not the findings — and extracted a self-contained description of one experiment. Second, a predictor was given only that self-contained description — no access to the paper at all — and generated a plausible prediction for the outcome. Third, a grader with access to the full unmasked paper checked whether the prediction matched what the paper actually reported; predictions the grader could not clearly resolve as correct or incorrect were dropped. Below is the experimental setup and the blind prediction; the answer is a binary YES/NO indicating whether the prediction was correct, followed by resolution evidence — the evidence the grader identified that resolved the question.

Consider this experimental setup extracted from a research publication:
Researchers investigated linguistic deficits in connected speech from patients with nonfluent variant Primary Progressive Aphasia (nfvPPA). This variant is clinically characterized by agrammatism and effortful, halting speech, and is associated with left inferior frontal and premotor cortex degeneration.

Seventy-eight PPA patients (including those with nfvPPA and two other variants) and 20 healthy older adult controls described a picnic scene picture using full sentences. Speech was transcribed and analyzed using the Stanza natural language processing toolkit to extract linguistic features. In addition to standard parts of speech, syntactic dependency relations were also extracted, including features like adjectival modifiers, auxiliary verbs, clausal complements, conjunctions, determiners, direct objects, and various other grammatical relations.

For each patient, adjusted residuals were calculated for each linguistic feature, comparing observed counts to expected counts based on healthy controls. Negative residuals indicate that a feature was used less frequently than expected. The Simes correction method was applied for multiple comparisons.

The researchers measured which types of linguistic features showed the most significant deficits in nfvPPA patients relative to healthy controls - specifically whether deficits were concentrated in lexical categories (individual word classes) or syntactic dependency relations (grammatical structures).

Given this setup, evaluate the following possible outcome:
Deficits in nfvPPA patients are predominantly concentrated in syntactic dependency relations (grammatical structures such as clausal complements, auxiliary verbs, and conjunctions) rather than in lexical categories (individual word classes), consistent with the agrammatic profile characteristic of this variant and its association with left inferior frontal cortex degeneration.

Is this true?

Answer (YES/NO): NO